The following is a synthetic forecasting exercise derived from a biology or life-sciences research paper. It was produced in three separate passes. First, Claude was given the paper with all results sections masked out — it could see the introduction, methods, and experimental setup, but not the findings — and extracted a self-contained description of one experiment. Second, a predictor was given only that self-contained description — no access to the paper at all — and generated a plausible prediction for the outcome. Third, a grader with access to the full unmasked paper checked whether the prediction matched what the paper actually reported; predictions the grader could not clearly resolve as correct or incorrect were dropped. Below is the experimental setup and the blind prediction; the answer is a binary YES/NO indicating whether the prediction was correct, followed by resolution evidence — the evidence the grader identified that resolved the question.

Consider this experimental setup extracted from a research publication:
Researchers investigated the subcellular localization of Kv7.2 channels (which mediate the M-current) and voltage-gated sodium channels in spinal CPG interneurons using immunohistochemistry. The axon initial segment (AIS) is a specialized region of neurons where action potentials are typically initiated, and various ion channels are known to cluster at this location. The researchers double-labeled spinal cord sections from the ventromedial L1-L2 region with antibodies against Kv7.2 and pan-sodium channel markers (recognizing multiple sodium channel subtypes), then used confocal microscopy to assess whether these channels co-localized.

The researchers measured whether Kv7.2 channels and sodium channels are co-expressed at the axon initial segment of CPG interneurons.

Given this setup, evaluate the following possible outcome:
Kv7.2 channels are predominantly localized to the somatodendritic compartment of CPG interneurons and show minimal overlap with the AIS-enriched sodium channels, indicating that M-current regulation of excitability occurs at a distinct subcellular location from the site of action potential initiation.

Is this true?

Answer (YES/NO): NO